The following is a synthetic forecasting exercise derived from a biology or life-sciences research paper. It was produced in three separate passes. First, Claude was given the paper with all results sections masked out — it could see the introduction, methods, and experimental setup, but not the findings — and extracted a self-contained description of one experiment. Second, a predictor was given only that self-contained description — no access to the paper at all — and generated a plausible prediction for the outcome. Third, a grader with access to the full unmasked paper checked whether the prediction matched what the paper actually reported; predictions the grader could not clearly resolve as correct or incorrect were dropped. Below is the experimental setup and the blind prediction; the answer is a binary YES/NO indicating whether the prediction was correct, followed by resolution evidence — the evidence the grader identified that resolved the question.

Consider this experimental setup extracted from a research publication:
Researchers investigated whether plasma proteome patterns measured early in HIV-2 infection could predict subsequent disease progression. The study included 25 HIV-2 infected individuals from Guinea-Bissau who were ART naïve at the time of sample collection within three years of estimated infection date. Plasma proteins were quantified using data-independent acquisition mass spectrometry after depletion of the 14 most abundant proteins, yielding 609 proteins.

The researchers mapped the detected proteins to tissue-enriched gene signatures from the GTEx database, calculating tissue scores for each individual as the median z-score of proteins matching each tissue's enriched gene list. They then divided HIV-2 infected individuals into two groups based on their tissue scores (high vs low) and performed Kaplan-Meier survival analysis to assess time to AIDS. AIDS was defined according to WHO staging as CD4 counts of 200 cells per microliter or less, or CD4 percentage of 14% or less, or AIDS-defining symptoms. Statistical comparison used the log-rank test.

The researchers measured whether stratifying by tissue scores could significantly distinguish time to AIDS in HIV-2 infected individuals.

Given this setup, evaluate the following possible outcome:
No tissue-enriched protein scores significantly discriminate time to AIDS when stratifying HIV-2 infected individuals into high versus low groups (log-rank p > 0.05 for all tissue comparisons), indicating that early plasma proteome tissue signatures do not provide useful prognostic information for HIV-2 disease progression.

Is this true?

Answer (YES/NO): NO